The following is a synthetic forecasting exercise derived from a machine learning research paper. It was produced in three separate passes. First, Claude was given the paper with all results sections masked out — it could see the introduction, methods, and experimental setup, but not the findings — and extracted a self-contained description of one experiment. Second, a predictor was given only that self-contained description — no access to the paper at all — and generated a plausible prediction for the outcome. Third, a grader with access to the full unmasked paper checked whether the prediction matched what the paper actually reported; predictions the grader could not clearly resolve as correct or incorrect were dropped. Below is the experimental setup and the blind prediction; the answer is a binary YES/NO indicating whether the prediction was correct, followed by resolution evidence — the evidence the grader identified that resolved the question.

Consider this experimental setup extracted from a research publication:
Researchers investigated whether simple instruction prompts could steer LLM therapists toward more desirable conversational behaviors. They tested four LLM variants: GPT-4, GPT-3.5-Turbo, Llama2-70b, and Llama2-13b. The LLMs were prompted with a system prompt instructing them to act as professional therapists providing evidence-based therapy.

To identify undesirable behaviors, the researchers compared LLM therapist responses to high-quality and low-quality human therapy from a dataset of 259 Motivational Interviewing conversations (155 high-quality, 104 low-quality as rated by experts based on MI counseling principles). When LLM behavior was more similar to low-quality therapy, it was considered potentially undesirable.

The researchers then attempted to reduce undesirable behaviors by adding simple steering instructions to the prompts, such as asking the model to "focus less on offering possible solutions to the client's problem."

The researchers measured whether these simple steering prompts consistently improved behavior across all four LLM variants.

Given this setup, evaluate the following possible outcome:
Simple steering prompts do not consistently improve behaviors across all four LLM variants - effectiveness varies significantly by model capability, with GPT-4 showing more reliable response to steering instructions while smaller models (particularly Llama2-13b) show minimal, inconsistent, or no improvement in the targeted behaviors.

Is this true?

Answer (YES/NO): YES